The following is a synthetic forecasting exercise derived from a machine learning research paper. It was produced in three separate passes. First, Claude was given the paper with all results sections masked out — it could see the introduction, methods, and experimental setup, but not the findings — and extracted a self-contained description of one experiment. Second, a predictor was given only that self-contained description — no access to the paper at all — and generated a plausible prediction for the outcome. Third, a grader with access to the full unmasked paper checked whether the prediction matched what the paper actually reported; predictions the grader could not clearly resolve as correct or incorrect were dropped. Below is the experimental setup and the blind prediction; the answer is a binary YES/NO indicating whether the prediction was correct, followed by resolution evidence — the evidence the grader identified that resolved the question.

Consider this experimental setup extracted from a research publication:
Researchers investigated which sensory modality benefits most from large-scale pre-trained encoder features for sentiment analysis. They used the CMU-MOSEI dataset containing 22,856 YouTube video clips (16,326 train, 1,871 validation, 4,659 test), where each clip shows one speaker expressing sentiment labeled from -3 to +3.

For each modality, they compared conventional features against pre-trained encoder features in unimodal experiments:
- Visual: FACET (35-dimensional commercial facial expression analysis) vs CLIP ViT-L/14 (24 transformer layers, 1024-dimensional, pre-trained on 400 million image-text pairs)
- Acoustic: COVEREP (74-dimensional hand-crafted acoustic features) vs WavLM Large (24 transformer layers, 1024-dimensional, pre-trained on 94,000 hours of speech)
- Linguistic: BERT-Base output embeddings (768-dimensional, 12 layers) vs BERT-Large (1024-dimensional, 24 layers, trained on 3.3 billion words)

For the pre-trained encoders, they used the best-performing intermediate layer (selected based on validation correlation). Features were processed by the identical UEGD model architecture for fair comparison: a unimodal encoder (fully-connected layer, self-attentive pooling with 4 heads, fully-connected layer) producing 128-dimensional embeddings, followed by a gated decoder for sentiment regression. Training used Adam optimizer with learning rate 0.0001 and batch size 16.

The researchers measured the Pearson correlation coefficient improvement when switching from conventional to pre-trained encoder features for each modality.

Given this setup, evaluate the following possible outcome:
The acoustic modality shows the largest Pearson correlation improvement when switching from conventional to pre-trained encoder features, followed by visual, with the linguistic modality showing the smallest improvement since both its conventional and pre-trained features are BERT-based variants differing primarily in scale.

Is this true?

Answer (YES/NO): YES